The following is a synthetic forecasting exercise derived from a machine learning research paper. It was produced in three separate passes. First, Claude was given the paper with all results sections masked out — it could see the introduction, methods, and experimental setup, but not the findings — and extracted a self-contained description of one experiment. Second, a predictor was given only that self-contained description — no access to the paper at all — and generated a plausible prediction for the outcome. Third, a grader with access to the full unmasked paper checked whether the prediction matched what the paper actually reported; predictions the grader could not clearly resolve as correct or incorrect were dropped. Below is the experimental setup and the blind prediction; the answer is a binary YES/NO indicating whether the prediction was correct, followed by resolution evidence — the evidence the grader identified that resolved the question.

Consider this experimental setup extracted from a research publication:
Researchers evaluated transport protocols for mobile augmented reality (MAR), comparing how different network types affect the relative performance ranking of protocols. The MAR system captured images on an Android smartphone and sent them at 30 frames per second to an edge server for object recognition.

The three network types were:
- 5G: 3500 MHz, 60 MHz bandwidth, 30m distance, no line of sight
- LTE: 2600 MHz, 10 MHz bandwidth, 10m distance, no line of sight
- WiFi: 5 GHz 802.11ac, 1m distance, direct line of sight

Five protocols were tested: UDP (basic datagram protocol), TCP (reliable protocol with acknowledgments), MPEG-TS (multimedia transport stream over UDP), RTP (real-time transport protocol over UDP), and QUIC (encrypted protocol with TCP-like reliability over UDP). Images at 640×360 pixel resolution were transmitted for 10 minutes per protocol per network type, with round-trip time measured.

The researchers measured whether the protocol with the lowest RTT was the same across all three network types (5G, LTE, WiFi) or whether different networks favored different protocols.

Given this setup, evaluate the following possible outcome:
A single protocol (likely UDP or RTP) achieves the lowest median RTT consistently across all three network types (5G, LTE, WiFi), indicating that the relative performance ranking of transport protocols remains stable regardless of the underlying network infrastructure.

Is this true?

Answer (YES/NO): NO